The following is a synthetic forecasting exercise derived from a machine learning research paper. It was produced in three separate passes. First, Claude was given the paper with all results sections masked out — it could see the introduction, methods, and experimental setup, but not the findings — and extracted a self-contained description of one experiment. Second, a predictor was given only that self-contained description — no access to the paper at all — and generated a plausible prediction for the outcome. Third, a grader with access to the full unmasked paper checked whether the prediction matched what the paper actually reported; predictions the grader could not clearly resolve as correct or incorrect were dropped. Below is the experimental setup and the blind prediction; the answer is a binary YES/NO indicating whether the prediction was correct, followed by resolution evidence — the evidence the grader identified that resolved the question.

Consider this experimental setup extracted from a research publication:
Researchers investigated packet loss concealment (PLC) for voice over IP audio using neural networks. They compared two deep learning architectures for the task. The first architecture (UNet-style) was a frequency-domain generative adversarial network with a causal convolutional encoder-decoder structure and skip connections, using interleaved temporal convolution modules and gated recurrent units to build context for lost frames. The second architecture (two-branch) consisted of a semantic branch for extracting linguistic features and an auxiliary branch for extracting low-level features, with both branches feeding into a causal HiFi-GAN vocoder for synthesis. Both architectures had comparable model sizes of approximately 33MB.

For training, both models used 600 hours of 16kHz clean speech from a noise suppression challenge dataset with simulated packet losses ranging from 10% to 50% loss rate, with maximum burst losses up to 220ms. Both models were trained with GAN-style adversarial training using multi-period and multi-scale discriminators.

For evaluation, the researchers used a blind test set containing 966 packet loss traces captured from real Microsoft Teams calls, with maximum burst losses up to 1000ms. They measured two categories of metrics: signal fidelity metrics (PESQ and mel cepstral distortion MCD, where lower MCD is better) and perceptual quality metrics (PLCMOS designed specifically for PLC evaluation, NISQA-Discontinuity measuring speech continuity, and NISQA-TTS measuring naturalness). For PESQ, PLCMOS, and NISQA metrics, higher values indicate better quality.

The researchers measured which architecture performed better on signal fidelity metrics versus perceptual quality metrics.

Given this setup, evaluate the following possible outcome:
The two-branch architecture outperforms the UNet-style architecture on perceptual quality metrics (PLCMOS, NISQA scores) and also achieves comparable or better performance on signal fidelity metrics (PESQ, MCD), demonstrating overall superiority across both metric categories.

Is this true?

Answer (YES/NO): NO